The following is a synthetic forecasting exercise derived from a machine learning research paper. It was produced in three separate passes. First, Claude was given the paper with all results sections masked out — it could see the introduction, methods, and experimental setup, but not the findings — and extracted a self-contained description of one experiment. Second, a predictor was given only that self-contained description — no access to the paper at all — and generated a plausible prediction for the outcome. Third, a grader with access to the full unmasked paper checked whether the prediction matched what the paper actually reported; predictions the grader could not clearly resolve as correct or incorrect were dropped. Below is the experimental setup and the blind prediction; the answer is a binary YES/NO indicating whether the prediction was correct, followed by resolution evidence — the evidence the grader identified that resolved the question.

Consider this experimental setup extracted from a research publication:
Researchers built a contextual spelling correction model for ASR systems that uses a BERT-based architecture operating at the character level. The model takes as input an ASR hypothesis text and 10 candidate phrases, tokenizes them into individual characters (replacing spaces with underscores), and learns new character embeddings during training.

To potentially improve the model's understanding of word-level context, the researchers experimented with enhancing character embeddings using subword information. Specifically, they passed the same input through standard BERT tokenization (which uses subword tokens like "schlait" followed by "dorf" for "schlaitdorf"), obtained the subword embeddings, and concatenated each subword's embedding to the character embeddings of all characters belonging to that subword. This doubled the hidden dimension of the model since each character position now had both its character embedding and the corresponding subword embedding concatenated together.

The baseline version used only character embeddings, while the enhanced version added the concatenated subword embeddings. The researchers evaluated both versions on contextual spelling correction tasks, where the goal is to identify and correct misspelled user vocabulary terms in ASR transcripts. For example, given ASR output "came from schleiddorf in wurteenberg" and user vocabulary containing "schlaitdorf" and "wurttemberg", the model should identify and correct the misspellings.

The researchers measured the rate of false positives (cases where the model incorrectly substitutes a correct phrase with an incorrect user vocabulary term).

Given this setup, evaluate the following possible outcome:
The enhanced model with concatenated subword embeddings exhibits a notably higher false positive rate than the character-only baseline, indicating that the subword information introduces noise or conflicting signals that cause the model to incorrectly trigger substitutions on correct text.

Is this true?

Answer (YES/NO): NO